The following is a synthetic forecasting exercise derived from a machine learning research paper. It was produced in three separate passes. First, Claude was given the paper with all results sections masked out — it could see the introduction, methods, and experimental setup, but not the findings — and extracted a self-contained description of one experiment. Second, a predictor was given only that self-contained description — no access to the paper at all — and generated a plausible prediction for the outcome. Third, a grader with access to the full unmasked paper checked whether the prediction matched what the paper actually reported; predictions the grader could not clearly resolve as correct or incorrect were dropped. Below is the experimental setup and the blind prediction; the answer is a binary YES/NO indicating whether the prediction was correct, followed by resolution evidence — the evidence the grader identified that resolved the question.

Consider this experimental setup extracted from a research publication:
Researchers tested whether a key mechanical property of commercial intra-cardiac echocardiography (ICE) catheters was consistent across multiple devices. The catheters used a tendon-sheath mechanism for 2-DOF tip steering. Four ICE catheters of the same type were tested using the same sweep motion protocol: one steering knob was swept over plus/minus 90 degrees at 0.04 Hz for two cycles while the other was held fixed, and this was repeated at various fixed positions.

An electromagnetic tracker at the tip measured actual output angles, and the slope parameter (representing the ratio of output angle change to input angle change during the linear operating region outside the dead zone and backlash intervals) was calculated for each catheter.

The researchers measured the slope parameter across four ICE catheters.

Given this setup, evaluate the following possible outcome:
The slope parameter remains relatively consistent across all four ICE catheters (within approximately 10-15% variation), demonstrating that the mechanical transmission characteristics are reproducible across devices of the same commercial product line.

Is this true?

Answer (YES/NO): YES